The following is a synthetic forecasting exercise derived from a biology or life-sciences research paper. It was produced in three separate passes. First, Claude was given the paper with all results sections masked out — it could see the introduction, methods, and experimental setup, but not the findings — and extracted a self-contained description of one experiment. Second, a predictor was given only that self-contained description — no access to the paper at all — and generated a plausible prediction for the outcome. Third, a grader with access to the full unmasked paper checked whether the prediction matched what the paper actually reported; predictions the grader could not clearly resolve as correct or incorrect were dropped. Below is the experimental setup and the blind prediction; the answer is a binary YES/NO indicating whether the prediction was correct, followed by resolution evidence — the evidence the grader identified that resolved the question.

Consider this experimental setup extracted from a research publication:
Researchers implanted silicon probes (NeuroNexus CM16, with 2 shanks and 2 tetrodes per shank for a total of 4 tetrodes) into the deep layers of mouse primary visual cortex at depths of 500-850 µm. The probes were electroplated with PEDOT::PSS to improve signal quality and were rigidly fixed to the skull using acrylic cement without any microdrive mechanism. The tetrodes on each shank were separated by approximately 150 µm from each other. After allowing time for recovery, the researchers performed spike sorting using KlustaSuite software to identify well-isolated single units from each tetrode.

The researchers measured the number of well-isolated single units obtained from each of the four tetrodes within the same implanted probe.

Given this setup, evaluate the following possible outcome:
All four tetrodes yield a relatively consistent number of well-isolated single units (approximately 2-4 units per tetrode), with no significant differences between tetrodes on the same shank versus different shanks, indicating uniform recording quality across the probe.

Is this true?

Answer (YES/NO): NO